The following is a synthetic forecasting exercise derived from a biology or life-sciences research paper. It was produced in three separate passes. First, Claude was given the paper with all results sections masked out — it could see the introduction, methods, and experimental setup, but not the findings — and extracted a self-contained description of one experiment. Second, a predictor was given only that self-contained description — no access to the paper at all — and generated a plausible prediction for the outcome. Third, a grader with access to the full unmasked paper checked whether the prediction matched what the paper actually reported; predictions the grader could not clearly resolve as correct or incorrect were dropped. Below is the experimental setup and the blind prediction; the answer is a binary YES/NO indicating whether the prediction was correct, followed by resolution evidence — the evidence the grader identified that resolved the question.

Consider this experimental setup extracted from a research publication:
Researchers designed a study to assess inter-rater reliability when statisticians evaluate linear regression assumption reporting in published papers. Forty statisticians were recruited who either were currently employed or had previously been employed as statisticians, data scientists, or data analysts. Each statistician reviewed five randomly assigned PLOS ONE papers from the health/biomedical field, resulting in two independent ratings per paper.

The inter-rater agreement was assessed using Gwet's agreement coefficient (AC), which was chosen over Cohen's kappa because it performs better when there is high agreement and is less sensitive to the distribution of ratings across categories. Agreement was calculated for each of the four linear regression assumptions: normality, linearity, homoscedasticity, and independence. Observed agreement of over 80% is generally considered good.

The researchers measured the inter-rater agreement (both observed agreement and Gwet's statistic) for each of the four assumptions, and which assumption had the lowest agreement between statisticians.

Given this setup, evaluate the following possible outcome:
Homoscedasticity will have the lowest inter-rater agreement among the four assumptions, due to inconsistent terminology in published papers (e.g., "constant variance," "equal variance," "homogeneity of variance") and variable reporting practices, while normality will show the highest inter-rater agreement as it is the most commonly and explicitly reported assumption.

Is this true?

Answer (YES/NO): NO